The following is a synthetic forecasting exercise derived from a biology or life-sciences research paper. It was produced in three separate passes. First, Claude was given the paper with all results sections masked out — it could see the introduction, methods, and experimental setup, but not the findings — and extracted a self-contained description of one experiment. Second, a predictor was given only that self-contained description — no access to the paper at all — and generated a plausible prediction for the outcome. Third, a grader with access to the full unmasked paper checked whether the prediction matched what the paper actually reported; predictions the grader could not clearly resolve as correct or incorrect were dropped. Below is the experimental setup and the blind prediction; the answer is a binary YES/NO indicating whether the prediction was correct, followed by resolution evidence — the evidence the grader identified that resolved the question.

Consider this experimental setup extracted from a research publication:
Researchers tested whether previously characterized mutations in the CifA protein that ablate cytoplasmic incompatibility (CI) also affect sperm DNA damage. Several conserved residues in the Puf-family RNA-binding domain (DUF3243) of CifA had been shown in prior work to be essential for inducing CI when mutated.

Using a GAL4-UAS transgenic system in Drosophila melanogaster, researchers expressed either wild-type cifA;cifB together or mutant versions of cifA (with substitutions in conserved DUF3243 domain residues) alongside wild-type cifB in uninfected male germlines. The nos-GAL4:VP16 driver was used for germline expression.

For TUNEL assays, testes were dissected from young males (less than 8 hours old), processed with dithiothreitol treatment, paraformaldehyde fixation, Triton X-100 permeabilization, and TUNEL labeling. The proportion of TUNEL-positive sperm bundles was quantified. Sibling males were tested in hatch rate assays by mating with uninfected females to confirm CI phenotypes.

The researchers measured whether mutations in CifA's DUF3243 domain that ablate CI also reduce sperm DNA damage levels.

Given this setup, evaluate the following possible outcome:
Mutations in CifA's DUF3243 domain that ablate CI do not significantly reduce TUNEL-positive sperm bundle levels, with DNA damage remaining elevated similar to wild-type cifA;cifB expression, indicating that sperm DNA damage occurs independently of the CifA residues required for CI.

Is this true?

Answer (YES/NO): NO